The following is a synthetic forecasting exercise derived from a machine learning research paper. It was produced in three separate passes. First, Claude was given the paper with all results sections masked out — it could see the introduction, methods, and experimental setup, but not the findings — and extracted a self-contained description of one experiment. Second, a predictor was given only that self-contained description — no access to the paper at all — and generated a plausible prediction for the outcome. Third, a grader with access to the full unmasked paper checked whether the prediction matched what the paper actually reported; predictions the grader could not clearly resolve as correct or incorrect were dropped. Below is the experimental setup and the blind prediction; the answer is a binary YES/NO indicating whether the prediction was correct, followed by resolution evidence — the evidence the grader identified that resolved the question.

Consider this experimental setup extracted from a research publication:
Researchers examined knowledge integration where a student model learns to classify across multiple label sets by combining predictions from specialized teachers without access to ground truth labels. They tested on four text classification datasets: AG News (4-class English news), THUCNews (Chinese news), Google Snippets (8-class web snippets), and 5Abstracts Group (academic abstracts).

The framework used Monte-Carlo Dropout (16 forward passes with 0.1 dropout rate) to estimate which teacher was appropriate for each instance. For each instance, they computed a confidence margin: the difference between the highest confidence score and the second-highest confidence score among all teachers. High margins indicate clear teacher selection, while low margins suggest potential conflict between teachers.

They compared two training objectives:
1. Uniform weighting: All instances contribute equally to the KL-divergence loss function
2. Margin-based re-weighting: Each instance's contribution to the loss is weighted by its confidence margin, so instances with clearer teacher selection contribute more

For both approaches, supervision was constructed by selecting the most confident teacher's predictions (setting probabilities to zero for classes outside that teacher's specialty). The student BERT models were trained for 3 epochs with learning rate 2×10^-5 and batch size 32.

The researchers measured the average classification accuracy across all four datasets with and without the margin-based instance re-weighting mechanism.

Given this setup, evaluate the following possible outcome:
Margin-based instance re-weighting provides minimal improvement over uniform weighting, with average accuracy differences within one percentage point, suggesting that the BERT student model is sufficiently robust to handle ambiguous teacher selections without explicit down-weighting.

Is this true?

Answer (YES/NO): NO